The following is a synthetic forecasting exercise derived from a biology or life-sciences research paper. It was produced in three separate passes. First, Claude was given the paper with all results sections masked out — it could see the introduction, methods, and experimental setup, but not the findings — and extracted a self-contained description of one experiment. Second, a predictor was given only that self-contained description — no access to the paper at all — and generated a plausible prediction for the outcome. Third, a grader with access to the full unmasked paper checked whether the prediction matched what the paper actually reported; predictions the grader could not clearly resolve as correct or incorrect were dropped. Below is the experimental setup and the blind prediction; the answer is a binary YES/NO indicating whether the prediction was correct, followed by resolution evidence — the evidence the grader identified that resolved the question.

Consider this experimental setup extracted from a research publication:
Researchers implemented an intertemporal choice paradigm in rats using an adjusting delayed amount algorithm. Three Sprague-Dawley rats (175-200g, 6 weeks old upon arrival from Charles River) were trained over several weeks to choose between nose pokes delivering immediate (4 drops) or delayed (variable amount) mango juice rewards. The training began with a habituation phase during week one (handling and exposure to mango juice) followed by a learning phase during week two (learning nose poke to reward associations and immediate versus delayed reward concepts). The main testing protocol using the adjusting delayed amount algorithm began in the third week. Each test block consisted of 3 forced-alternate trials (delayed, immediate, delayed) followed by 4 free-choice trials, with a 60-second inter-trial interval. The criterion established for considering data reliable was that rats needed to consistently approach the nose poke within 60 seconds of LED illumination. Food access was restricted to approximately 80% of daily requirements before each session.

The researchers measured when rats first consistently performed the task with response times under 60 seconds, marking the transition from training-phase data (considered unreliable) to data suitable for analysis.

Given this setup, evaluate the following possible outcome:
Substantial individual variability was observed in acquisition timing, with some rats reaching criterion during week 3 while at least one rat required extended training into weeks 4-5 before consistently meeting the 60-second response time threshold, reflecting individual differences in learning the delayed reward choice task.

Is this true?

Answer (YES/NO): NO